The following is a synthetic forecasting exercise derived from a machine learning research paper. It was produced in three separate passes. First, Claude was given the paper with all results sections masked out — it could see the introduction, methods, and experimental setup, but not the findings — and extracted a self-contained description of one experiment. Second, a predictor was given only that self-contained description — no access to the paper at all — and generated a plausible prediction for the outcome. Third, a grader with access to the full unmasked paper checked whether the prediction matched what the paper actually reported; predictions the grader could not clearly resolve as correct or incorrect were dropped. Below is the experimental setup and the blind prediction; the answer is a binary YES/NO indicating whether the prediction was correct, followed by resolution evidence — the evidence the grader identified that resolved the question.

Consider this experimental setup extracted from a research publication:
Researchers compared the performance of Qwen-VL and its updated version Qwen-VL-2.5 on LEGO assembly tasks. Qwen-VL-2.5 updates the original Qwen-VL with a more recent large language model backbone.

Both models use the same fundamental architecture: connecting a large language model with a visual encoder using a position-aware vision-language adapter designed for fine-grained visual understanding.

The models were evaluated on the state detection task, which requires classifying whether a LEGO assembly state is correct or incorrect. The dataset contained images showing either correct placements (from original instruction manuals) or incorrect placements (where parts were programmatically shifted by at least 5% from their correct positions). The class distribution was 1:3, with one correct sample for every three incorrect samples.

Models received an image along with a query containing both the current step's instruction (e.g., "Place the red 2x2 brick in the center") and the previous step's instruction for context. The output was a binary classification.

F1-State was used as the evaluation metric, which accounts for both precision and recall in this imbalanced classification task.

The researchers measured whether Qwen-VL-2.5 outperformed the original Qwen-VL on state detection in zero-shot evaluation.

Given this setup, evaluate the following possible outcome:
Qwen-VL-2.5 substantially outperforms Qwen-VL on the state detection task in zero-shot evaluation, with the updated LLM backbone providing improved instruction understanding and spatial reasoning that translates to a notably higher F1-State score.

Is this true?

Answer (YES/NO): NO